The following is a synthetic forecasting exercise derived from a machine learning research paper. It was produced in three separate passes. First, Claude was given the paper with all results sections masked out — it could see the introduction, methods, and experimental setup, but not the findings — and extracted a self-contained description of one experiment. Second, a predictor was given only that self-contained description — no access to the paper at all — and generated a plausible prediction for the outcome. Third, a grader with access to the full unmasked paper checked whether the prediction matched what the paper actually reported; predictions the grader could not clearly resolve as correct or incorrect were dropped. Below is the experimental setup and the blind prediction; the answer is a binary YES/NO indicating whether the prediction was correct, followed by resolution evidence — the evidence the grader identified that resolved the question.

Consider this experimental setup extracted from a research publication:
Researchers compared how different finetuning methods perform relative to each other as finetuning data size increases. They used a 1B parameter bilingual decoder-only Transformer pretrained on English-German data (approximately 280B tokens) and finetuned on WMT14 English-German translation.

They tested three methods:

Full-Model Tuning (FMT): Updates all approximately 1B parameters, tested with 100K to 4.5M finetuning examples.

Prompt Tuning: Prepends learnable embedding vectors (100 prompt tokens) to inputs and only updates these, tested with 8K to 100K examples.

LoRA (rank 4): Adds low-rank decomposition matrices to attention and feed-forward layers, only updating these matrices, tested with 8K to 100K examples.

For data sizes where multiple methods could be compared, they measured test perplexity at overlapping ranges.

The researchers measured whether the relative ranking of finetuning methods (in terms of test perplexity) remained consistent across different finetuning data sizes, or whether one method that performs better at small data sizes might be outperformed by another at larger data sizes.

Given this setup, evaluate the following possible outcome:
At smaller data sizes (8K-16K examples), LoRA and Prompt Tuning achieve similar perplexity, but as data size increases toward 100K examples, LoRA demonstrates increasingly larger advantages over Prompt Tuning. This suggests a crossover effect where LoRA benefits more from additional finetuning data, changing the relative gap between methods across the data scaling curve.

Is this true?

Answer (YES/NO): NO